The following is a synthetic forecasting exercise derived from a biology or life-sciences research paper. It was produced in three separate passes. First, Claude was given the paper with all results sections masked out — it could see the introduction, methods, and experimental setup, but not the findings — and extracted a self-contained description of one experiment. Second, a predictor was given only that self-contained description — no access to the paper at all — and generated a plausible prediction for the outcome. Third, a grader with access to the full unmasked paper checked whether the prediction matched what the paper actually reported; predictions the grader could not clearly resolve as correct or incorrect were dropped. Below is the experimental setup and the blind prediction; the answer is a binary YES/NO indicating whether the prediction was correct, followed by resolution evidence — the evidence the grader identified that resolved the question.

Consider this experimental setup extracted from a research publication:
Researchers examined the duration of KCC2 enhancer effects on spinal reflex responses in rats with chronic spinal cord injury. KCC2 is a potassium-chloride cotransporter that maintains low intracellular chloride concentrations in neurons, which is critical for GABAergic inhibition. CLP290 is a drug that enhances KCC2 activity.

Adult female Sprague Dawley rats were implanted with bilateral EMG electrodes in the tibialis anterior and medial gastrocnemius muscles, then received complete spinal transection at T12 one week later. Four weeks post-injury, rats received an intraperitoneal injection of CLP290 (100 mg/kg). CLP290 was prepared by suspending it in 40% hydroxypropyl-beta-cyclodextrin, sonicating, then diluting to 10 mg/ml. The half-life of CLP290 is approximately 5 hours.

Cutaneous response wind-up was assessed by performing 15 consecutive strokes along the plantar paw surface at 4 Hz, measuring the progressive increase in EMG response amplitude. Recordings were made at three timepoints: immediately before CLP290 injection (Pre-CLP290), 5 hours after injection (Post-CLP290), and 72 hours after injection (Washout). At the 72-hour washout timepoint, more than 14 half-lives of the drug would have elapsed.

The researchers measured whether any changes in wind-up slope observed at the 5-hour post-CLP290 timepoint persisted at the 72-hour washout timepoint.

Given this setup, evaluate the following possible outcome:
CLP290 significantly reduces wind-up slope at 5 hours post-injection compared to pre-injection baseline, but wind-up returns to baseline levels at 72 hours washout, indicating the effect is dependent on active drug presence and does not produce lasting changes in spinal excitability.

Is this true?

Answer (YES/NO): YES